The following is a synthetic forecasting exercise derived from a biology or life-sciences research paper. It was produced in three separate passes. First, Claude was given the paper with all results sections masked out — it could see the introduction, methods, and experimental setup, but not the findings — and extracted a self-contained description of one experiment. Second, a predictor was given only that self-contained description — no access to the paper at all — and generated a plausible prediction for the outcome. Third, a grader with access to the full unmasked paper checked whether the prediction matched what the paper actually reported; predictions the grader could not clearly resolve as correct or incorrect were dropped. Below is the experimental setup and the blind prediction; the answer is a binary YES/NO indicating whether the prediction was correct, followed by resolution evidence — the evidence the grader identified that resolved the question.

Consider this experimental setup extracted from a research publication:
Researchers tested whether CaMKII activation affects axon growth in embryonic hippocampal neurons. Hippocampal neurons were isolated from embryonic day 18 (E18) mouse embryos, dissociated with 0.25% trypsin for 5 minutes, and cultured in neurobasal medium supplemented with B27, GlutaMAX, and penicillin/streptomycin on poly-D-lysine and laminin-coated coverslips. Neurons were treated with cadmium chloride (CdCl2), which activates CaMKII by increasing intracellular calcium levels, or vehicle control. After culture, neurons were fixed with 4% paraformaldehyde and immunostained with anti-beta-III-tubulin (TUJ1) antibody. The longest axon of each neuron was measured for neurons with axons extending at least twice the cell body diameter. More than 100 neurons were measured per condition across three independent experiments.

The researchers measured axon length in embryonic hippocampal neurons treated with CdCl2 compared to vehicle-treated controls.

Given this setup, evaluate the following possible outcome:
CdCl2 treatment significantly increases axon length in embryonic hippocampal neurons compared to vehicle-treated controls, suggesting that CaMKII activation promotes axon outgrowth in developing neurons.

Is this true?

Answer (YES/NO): YES